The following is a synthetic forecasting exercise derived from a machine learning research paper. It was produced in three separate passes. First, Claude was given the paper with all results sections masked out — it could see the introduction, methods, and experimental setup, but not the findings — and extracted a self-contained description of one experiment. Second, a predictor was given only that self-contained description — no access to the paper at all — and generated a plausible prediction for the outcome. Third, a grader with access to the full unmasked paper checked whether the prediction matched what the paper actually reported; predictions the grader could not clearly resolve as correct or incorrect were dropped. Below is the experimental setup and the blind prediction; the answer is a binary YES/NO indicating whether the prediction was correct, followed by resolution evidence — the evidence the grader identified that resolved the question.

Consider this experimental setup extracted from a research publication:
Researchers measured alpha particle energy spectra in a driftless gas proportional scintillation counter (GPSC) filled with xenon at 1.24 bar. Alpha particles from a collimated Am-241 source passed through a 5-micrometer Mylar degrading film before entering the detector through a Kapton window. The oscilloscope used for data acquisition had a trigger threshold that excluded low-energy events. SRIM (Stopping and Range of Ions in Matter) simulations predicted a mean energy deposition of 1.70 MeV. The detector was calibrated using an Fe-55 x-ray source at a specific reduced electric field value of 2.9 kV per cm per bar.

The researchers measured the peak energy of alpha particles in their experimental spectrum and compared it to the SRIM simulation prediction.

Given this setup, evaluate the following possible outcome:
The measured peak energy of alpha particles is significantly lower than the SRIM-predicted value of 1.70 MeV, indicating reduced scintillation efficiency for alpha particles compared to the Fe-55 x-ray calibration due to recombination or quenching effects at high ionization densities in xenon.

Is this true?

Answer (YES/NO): NO